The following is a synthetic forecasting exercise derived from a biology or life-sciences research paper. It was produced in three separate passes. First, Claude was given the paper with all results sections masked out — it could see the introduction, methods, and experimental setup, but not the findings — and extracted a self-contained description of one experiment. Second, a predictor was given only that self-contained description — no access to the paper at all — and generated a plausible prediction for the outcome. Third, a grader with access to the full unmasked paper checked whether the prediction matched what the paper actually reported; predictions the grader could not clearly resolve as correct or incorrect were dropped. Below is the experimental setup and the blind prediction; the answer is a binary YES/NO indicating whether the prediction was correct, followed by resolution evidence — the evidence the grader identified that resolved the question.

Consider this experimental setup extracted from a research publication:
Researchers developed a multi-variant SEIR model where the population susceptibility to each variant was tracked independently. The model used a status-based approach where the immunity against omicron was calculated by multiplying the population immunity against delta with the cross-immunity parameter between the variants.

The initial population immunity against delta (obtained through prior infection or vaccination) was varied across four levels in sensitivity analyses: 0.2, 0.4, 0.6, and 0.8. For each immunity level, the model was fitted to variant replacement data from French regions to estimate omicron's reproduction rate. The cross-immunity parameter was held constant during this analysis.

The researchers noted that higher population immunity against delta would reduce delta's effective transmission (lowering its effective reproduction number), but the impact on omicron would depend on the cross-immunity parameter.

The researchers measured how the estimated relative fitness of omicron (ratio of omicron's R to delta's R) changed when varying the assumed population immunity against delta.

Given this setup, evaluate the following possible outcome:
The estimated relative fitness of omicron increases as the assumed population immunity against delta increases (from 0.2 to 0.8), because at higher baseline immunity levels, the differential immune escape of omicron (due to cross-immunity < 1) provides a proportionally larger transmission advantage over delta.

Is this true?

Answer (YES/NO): NO